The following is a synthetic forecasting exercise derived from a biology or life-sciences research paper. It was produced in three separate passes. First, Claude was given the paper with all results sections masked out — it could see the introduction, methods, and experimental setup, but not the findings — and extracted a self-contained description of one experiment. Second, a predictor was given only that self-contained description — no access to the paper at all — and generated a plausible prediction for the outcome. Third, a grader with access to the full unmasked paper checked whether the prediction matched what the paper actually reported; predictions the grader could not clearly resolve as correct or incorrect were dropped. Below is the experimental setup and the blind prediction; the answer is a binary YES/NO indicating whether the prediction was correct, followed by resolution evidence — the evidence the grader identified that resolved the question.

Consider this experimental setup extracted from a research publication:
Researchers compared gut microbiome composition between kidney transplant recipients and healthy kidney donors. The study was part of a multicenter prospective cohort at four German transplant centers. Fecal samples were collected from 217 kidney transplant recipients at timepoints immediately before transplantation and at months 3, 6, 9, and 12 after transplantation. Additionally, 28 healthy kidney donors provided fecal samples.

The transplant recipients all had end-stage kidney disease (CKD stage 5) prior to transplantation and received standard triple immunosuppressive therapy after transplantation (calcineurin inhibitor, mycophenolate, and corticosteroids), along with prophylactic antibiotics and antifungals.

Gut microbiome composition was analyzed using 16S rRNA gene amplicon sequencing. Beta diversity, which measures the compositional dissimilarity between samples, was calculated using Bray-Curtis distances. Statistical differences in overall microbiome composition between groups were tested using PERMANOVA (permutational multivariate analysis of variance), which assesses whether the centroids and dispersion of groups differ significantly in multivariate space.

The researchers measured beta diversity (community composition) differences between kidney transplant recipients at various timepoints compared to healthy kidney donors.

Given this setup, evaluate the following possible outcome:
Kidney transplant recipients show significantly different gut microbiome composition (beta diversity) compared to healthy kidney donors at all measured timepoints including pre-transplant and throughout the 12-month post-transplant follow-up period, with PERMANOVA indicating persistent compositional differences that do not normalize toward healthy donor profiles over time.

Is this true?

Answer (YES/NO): NO